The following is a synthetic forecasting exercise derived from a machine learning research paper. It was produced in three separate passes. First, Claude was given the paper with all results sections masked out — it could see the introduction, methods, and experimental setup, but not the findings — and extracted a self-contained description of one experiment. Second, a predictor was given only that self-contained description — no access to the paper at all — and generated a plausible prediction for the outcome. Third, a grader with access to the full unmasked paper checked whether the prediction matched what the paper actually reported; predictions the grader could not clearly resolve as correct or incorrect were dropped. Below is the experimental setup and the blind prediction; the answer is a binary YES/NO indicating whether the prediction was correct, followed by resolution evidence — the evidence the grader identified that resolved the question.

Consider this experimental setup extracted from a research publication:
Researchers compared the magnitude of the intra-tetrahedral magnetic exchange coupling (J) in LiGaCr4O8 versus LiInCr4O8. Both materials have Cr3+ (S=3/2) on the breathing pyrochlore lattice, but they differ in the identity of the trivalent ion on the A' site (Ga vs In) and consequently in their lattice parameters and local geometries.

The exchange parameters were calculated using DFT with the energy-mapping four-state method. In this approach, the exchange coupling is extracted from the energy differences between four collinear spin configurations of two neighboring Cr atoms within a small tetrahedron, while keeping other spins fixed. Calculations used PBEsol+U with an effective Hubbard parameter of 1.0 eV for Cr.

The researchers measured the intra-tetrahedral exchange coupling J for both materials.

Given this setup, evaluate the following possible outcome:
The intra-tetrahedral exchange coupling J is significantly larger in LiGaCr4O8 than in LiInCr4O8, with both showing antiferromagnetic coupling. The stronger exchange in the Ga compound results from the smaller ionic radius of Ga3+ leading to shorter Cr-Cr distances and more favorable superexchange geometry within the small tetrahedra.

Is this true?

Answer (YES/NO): NO